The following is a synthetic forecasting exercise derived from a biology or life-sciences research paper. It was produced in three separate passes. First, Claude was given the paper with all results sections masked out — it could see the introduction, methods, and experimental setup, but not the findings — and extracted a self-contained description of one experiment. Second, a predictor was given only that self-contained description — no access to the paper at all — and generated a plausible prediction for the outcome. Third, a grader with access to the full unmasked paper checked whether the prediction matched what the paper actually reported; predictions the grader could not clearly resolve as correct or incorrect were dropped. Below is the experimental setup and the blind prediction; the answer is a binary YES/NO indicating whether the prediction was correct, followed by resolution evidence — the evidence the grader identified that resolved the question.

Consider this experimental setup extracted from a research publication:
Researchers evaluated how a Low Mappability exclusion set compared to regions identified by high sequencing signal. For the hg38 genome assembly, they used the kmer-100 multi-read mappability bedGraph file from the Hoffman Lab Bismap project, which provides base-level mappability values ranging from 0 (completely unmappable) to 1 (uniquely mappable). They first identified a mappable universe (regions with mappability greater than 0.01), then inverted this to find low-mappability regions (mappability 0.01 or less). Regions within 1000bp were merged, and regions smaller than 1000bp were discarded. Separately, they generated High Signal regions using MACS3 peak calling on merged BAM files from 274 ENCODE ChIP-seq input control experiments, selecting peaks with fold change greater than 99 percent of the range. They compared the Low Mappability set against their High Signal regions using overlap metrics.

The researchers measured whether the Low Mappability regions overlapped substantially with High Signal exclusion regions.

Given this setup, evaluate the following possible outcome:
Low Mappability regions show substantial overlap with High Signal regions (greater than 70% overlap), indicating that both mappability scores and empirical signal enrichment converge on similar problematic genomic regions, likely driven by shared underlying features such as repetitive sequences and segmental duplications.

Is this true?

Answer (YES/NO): NO